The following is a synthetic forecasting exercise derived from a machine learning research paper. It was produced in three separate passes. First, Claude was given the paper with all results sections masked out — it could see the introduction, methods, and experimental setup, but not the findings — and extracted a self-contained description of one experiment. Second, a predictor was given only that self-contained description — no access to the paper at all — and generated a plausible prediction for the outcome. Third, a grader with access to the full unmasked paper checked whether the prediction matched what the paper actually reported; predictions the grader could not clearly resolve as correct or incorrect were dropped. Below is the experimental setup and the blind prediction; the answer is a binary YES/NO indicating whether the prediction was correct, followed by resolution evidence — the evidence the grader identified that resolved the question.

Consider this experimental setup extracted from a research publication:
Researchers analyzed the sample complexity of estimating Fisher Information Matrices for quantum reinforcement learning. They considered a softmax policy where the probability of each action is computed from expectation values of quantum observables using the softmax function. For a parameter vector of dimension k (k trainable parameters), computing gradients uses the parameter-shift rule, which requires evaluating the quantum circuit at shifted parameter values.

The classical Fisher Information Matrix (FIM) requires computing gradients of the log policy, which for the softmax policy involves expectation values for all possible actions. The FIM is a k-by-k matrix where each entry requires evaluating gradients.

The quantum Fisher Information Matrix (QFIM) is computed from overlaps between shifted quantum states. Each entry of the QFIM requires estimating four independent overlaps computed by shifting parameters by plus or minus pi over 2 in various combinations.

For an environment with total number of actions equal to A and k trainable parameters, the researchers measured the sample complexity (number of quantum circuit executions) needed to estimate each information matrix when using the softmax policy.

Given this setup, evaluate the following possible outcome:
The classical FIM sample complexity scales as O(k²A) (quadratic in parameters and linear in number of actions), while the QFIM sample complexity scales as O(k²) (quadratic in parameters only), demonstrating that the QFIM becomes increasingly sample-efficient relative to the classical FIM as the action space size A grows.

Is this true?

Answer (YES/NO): YES